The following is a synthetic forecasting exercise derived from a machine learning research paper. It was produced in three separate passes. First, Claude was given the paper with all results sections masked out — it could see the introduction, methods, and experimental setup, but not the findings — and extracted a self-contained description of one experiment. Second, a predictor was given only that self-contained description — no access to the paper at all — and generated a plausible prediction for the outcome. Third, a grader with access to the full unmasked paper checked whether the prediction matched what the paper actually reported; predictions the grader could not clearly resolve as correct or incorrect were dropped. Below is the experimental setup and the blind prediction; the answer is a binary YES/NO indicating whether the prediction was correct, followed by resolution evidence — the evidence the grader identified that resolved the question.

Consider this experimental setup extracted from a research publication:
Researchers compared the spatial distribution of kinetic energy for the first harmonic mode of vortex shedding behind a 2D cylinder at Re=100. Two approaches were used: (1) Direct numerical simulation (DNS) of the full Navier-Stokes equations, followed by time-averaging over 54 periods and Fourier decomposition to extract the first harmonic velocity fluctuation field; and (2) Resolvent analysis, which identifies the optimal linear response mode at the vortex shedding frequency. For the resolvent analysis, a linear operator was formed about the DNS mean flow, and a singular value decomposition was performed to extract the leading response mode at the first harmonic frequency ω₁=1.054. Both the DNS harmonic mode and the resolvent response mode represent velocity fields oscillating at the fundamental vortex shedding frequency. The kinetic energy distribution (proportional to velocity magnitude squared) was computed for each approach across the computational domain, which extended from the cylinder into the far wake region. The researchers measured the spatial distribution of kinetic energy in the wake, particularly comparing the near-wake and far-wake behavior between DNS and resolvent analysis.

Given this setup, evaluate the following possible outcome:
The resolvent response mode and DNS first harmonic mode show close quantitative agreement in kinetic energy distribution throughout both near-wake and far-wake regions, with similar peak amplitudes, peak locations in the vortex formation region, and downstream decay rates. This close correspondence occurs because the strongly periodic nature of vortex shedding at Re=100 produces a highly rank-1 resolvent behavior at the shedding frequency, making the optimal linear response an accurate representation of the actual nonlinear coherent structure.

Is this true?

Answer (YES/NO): NO